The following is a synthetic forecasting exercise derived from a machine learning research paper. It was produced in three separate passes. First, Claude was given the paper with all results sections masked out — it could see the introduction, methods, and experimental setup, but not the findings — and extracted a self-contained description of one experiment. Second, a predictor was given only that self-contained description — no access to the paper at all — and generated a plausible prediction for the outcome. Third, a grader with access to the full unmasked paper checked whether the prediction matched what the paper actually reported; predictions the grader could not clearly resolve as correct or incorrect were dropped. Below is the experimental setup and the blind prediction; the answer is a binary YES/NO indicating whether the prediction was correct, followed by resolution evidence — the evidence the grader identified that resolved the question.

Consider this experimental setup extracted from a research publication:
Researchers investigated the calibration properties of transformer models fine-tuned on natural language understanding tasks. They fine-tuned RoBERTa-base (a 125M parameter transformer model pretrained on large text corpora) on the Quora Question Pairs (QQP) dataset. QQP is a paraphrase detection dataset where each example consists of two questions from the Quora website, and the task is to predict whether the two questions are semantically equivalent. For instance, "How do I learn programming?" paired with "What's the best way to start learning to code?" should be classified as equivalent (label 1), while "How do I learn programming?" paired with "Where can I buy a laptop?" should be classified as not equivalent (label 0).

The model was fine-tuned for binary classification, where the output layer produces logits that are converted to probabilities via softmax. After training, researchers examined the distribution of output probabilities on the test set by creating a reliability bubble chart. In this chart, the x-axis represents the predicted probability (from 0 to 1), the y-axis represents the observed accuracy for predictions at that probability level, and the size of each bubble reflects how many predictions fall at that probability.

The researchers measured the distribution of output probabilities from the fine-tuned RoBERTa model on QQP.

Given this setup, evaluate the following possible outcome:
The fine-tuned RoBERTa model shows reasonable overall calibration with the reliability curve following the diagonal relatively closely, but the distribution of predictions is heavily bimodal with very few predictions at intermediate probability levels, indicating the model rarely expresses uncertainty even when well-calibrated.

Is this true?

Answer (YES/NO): NO